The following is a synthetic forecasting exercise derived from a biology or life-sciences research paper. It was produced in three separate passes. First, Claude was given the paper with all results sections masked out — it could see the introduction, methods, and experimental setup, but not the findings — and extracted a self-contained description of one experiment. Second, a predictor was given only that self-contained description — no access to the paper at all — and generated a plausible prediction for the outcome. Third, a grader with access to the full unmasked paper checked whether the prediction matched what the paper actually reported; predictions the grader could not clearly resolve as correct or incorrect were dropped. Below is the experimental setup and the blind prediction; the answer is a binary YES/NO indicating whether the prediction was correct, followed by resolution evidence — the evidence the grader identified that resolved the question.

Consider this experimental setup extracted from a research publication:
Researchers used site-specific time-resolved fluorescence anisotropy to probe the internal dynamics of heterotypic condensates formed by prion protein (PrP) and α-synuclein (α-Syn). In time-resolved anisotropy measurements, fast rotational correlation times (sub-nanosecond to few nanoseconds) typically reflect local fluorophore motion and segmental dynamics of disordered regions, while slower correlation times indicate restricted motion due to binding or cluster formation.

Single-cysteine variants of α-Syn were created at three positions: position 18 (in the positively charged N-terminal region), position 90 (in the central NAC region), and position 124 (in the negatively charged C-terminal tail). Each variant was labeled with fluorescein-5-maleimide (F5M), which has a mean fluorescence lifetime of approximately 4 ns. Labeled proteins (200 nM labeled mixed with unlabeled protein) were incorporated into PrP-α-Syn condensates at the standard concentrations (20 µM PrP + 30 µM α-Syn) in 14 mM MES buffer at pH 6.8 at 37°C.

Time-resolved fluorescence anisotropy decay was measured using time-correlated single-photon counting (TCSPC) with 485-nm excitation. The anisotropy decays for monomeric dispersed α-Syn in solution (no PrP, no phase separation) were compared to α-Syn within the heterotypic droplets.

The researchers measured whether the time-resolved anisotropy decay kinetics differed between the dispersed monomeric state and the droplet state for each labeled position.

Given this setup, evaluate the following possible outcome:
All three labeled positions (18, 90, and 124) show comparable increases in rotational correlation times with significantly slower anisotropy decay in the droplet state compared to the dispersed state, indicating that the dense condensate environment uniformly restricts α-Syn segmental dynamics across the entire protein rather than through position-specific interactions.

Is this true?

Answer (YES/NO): NO